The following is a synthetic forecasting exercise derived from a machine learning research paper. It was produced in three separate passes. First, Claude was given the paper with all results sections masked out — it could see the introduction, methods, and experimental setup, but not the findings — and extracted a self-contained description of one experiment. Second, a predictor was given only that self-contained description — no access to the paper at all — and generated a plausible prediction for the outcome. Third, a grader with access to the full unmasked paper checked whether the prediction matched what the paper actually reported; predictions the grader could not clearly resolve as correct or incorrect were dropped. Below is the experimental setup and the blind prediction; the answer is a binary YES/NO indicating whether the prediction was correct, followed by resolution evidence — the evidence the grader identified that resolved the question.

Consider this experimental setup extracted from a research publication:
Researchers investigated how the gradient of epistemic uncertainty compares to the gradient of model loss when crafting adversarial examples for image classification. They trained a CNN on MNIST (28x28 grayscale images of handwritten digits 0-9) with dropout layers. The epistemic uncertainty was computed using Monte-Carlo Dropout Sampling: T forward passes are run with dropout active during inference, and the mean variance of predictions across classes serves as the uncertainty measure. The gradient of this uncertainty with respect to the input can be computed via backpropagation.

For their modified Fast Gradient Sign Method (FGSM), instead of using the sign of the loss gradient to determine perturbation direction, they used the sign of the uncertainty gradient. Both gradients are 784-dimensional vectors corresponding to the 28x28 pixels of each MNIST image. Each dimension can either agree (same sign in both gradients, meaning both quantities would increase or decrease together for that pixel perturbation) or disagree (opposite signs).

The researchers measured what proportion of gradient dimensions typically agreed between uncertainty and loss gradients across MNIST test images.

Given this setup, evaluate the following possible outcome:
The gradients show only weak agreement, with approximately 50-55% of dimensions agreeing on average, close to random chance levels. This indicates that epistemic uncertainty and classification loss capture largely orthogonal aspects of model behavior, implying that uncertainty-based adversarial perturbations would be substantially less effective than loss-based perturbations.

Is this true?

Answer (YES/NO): NO